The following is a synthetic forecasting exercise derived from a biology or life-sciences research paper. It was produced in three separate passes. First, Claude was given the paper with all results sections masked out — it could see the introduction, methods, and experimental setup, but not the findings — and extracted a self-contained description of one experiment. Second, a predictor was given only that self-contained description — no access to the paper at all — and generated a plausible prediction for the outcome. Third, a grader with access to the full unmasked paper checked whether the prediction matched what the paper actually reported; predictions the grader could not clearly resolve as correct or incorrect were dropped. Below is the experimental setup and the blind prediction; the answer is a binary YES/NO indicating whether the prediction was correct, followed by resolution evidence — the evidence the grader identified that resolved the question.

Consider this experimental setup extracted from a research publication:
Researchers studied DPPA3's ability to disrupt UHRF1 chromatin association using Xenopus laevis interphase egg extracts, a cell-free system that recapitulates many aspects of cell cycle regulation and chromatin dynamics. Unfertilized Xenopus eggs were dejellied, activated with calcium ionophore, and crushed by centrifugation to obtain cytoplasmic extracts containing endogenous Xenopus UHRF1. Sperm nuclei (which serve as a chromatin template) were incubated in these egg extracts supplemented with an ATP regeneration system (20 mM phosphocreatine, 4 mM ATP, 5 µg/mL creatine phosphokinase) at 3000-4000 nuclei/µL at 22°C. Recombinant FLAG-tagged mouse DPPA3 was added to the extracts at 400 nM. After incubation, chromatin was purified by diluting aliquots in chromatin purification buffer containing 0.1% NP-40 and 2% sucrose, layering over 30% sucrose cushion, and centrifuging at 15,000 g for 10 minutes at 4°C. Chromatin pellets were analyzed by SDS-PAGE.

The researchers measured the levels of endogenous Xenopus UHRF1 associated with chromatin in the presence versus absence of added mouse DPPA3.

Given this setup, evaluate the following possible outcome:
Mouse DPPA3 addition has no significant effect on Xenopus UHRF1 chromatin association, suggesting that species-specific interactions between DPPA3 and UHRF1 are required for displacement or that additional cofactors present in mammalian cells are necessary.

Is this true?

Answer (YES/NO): NO